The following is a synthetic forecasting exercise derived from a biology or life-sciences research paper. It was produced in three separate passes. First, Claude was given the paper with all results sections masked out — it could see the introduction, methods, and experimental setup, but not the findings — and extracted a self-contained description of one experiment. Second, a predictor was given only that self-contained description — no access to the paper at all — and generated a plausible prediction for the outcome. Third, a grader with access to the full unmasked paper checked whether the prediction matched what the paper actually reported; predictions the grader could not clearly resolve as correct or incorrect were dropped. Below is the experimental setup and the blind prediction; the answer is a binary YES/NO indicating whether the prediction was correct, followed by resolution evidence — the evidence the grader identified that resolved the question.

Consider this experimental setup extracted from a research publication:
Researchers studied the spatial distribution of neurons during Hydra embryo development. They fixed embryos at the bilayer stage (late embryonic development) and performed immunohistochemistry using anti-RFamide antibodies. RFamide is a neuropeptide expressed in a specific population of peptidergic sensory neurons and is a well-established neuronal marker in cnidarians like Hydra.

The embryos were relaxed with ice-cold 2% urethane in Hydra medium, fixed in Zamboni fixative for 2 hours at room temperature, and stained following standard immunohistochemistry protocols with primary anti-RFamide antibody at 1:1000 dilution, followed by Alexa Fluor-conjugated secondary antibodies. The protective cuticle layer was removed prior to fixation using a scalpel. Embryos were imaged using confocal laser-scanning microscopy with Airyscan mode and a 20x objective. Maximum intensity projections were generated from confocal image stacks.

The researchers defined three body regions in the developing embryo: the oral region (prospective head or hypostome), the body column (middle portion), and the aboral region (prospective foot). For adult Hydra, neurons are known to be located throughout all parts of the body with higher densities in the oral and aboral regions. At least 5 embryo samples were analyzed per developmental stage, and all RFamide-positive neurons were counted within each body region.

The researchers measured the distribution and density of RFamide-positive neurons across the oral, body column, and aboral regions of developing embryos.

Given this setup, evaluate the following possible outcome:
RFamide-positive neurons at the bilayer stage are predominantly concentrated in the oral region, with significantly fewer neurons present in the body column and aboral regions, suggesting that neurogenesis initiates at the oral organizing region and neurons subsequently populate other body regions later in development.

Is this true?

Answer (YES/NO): NO